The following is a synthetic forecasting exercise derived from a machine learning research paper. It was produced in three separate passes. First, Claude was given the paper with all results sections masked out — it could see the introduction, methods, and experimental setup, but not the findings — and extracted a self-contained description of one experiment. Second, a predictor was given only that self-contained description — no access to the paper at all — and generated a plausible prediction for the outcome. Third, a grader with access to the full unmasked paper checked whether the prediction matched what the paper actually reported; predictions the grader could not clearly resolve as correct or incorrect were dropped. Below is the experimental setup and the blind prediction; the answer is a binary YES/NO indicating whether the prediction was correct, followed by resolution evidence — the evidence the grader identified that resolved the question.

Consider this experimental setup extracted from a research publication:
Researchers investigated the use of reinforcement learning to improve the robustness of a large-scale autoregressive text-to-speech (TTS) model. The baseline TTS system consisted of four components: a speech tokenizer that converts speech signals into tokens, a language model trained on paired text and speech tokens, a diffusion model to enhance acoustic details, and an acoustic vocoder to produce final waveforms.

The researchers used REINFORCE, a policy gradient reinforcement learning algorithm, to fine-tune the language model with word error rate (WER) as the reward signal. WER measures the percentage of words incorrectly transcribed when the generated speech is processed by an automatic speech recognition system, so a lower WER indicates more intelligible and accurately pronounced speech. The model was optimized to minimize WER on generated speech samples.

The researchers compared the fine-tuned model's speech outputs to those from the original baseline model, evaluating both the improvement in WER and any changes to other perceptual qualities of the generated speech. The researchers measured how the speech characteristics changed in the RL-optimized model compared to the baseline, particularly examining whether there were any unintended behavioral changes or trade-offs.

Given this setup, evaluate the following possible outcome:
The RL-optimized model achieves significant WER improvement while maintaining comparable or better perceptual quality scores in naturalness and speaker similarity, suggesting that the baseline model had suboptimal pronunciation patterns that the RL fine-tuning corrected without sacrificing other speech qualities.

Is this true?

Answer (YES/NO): NO